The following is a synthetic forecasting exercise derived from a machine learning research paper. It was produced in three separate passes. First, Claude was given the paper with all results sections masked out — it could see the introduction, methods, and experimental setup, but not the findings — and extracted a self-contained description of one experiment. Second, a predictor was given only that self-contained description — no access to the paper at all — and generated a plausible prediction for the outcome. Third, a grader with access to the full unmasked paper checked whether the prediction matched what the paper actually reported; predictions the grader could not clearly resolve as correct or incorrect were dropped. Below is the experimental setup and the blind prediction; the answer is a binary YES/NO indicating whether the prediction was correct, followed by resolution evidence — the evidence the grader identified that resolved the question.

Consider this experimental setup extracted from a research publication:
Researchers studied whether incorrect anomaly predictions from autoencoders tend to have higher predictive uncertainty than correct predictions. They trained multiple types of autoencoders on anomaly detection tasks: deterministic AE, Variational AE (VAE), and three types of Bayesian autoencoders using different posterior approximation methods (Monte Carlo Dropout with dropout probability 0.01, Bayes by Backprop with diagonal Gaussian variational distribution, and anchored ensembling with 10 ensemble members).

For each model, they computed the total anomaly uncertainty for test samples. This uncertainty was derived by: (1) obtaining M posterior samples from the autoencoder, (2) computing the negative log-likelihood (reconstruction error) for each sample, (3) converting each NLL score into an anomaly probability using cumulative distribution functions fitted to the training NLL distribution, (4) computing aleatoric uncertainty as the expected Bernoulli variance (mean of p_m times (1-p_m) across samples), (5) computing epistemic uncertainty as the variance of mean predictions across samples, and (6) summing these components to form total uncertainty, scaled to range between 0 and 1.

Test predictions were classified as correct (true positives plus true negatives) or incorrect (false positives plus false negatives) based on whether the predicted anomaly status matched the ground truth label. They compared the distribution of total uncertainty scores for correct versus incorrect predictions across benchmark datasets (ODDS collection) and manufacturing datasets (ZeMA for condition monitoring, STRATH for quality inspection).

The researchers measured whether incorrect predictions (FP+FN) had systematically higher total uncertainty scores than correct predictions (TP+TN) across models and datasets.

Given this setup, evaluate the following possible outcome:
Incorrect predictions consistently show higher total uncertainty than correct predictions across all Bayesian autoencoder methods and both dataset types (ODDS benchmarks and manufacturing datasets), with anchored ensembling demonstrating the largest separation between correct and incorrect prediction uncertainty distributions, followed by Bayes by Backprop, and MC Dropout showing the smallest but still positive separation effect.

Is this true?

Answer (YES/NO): NO